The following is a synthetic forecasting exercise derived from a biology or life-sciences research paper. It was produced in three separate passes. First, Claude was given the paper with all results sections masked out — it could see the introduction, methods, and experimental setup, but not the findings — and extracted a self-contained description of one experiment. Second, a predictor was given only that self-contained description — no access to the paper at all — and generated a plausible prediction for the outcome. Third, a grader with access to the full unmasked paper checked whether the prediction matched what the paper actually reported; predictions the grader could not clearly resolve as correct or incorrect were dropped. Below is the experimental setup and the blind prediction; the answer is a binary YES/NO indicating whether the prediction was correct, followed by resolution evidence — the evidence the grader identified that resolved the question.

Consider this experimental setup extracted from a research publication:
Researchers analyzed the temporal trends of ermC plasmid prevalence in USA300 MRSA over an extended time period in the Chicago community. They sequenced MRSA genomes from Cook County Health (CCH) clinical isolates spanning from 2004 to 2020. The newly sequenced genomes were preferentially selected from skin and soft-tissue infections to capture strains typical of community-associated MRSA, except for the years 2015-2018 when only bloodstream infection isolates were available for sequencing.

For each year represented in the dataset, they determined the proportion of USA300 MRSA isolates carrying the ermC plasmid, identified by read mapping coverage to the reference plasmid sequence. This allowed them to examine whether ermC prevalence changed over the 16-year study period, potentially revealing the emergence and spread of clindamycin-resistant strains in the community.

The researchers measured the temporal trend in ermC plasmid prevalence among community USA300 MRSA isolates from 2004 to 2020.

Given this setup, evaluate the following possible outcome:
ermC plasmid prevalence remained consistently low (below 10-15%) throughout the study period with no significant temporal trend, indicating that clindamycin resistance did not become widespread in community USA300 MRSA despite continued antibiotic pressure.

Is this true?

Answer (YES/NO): NO